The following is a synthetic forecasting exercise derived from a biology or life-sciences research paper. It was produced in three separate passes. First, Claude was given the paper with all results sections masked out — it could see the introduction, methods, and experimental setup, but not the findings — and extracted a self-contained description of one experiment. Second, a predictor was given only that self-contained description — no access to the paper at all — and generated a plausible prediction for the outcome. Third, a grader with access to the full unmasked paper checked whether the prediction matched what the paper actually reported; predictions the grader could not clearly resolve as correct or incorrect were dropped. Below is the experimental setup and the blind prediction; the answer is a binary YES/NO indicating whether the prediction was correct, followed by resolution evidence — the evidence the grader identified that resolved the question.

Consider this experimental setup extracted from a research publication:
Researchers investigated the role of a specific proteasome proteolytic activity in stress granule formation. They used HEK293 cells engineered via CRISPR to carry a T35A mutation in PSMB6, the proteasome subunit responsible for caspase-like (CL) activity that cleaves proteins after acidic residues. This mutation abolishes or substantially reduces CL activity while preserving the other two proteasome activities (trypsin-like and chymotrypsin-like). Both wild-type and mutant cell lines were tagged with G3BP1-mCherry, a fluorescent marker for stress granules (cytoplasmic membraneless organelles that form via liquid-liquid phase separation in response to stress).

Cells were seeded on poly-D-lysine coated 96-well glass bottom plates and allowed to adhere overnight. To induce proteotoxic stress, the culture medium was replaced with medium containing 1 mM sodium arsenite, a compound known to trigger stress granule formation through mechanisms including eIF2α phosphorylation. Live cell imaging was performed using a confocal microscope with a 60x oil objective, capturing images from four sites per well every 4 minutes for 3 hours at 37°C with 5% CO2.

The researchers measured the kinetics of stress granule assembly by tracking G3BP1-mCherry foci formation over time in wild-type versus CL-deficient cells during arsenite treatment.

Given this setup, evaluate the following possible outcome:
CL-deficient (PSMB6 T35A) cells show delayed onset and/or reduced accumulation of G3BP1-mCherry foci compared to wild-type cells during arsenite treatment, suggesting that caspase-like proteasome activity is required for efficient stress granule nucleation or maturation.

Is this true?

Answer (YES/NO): YES